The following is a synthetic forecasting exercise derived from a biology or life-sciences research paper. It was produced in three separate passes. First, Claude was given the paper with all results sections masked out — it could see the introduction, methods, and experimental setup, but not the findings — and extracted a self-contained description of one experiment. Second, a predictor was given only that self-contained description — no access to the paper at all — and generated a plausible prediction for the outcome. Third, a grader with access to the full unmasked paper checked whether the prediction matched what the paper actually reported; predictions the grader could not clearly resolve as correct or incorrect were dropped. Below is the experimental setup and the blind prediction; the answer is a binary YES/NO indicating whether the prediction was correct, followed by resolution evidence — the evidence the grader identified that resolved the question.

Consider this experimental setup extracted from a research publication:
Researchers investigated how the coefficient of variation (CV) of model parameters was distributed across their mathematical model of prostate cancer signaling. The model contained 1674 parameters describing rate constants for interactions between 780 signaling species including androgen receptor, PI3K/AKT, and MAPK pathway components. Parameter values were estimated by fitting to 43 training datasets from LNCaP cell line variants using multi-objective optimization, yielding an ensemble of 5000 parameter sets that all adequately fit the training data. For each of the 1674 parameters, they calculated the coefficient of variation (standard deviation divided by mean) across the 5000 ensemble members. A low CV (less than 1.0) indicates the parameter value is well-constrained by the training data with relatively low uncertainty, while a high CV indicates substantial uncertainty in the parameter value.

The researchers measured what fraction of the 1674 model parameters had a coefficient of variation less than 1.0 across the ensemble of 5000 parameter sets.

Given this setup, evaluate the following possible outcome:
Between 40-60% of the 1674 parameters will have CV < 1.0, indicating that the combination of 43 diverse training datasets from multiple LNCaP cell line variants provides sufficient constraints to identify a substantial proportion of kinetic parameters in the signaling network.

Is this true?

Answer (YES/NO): NO